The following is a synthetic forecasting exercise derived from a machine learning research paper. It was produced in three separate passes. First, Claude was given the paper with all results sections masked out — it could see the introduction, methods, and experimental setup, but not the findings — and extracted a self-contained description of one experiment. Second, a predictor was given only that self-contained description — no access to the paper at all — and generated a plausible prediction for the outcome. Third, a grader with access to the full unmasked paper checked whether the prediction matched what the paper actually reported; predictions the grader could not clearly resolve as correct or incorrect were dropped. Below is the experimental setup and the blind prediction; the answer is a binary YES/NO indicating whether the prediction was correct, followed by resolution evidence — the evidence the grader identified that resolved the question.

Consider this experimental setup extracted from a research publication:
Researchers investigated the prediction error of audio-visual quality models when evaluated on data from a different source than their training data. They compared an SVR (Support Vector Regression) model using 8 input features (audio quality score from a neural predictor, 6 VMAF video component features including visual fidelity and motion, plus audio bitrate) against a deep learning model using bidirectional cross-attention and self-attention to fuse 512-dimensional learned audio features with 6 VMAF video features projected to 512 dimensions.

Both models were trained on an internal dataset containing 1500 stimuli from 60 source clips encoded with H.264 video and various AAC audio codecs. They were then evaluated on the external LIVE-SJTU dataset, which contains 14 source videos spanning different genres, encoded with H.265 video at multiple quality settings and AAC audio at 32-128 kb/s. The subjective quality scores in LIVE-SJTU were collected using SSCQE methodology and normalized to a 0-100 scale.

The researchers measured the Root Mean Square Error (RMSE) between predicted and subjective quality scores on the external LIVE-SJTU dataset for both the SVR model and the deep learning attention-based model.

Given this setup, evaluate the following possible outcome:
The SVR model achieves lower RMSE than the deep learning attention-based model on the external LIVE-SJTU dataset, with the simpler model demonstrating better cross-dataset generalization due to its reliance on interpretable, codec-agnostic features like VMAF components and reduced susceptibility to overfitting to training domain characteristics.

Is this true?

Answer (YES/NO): YES